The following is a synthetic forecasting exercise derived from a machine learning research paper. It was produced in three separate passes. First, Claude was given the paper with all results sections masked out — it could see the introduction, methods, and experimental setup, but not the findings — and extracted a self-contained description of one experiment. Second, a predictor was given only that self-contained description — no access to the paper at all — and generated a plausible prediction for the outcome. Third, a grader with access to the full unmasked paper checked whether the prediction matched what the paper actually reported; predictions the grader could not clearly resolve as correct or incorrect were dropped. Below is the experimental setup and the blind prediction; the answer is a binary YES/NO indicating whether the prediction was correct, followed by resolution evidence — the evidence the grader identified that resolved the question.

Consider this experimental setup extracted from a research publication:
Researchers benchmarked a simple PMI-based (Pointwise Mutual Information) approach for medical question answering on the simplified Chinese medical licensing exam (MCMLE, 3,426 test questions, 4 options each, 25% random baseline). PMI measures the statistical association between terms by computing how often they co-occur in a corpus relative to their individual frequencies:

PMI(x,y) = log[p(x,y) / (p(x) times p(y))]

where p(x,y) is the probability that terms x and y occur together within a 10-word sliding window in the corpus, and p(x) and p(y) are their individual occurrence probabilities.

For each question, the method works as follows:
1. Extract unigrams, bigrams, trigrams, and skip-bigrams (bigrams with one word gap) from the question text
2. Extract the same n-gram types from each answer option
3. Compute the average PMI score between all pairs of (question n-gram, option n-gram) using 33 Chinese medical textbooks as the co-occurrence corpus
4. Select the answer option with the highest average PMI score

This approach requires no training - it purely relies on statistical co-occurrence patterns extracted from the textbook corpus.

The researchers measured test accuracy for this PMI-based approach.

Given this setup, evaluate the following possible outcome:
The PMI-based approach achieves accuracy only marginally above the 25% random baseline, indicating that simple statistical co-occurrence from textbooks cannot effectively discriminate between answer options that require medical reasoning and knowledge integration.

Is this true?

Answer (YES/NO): NO